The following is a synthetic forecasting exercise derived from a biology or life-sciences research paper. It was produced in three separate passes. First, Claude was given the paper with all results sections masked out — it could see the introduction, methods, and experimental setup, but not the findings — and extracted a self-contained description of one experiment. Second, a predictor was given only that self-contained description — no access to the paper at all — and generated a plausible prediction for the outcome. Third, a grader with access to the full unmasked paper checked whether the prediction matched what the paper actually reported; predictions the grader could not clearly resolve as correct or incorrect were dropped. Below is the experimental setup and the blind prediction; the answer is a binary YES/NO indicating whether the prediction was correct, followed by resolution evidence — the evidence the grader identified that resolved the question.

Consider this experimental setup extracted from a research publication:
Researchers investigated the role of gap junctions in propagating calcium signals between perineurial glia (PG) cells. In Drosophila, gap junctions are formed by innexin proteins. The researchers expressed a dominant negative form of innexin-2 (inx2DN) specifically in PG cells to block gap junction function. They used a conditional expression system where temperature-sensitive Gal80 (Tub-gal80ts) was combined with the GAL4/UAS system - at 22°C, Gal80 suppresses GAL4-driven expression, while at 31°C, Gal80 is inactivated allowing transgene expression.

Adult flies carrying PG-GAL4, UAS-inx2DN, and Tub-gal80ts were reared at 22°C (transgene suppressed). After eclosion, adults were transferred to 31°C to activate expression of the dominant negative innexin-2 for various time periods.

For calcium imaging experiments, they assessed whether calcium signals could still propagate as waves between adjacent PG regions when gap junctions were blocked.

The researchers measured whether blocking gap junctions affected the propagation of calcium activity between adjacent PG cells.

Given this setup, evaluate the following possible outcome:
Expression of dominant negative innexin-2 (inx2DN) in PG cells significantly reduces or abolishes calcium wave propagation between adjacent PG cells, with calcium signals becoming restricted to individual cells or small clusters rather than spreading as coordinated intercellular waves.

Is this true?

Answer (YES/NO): YES